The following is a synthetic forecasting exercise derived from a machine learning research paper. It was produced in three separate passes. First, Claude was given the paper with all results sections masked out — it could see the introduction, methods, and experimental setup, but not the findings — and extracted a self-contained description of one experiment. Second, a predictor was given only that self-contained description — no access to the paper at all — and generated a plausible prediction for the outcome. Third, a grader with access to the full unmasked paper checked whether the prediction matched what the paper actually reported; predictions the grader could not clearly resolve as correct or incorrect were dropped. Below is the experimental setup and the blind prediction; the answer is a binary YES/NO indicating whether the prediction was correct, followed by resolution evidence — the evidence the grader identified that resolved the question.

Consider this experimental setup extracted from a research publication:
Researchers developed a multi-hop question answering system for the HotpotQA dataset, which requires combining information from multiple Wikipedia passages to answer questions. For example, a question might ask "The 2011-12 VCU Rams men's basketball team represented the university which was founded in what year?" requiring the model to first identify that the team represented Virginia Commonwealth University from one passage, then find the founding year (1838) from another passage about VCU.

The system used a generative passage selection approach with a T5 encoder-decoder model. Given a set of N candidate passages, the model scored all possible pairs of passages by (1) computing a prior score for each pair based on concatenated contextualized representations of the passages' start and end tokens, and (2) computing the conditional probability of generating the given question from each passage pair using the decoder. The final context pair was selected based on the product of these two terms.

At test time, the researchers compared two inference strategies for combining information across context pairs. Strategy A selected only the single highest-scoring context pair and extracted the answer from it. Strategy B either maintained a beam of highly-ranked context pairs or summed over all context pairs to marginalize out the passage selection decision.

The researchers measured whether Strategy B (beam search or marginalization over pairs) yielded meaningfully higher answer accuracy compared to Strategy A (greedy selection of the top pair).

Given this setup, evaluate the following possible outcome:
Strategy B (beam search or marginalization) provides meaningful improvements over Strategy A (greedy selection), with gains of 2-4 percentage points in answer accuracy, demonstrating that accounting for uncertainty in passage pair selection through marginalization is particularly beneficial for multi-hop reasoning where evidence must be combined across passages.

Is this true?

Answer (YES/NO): NO